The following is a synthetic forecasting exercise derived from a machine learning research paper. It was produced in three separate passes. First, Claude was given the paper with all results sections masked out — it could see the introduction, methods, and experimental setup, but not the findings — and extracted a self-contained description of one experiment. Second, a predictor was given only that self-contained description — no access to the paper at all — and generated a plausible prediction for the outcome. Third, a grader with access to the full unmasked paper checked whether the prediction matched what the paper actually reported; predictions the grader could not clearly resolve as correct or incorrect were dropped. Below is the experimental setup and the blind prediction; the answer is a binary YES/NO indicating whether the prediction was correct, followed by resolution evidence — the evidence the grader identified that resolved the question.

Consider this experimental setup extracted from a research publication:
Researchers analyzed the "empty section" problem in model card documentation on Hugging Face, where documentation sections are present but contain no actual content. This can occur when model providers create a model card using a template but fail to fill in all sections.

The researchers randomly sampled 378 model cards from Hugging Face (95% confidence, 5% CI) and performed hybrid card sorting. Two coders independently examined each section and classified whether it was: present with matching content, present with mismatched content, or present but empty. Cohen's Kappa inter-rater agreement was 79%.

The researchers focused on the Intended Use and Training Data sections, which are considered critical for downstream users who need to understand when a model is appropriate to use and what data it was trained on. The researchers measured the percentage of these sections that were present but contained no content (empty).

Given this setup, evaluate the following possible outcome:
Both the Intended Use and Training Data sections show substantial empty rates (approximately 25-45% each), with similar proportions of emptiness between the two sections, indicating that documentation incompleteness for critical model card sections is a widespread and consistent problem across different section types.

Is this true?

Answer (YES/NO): YES